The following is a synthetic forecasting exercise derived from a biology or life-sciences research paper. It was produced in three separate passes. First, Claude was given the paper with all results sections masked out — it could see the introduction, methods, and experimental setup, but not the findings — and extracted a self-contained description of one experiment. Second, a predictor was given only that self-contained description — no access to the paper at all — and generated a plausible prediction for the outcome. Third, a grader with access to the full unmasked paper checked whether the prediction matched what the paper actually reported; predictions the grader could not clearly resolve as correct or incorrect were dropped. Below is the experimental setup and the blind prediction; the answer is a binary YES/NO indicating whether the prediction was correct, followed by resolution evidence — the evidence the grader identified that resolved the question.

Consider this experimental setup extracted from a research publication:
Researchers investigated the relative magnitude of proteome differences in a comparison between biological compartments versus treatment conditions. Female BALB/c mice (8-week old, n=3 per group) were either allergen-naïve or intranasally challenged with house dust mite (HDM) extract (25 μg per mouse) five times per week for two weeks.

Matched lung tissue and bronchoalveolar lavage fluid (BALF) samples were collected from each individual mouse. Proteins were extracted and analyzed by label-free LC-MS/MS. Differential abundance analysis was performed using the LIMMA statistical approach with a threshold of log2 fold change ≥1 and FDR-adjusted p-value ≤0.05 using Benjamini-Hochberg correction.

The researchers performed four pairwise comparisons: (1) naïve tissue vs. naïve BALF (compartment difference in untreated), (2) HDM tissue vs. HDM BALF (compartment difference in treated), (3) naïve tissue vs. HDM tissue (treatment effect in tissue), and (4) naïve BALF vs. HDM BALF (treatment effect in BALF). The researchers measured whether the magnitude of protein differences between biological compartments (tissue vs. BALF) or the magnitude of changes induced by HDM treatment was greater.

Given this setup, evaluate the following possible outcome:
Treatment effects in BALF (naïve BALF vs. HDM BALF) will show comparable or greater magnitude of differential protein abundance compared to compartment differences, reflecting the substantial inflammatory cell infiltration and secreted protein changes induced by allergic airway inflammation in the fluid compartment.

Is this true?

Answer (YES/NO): NO